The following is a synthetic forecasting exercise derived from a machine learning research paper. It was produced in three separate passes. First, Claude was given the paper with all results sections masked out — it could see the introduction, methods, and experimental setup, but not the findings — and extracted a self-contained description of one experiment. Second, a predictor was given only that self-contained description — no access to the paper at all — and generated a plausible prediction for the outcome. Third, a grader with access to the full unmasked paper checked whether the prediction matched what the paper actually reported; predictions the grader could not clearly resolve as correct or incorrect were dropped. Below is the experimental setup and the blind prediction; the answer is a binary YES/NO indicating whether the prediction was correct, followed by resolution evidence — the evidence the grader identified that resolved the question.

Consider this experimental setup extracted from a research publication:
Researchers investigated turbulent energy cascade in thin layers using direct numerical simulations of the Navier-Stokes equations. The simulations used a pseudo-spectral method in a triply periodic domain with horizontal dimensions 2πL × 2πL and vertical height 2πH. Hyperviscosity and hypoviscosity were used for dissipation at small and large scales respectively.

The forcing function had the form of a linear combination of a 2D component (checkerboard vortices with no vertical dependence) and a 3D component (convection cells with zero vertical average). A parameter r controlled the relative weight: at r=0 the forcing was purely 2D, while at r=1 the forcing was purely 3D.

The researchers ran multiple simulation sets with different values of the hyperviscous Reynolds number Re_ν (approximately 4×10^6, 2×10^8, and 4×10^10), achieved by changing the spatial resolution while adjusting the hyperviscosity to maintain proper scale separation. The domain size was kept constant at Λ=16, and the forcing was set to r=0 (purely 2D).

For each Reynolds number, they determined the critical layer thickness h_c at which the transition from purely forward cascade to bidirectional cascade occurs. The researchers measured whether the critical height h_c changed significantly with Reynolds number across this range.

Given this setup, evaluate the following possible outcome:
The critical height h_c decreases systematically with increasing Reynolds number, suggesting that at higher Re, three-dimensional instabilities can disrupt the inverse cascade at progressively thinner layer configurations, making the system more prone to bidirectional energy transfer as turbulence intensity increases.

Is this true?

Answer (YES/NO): NO